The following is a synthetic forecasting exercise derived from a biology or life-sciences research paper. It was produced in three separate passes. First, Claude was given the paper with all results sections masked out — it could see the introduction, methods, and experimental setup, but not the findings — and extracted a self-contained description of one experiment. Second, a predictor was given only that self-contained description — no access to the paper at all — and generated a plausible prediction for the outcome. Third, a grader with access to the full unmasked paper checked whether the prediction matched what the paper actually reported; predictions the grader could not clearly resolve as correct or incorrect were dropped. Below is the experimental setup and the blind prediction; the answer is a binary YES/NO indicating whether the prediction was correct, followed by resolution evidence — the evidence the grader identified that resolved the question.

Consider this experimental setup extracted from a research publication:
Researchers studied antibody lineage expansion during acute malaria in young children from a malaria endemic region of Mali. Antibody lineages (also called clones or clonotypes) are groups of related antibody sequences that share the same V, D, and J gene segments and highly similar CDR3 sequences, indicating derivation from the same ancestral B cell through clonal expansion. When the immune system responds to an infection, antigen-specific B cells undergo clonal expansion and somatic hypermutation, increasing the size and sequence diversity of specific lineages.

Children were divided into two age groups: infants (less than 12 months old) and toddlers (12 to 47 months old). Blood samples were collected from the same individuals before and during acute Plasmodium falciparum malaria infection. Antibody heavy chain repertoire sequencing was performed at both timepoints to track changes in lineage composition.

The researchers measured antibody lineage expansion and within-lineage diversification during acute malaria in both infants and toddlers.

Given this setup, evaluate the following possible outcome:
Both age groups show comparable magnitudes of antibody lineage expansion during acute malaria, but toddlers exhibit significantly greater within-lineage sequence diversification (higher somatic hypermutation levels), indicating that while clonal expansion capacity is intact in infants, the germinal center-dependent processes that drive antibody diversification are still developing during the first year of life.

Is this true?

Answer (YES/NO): NO